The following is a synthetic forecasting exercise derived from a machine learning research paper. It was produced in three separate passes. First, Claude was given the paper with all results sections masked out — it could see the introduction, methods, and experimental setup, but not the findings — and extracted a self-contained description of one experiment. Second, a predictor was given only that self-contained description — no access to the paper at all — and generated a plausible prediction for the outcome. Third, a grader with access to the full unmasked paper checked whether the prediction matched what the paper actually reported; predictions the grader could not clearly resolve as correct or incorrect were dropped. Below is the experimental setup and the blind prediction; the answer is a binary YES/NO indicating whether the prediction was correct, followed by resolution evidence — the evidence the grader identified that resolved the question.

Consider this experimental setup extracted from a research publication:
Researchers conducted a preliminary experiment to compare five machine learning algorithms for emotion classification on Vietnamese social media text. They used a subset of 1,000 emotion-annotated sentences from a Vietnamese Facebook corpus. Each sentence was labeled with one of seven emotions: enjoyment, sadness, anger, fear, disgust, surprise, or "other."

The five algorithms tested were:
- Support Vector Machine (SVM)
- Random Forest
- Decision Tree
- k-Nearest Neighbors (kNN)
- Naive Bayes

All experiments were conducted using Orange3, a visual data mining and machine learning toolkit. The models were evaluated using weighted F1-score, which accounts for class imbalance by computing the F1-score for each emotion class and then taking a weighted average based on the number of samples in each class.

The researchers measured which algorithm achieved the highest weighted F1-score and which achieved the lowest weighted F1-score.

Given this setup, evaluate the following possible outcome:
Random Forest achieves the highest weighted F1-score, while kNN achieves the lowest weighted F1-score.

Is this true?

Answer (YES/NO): NO